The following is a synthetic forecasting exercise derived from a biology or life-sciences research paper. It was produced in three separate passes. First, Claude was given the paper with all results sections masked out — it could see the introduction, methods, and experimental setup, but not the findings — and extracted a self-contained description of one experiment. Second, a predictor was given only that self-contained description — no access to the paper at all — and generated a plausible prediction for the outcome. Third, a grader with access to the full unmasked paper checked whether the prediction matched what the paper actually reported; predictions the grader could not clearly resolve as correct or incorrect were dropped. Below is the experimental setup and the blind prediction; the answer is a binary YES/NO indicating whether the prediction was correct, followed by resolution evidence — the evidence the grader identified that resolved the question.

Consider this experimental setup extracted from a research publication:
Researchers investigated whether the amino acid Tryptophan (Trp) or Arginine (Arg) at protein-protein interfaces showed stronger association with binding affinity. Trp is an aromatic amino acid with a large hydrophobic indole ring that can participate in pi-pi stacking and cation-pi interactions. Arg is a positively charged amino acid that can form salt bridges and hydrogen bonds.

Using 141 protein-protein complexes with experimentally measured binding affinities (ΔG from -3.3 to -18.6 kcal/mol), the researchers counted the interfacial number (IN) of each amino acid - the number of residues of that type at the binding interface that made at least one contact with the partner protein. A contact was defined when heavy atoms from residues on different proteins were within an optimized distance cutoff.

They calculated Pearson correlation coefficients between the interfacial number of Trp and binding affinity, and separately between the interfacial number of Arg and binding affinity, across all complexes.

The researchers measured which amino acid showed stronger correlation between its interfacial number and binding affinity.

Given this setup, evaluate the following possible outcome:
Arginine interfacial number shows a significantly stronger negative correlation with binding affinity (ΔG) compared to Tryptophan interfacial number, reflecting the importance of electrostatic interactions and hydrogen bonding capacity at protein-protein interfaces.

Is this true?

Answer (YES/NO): YES